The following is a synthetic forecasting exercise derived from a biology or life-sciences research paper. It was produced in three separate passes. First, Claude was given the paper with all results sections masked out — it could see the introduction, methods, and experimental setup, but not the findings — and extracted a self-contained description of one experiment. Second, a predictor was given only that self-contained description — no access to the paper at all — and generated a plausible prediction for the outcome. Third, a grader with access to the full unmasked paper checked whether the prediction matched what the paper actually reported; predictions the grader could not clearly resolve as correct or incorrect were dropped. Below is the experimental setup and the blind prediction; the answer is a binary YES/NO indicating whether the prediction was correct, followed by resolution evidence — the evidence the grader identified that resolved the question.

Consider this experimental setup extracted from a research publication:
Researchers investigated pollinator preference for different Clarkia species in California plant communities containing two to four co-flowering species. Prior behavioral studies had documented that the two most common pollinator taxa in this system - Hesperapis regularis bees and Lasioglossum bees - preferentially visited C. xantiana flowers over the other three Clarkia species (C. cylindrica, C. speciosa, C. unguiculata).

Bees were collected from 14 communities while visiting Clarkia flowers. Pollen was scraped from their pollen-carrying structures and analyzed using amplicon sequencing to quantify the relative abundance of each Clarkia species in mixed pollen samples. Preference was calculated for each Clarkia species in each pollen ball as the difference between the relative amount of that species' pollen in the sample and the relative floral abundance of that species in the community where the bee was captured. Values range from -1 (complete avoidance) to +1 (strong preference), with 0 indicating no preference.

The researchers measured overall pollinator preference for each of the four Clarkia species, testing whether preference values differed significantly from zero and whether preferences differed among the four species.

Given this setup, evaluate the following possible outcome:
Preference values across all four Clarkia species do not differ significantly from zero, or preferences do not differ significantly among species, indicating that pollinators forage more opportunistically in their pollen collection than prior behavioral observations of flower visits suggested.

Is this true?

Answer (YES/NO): NO